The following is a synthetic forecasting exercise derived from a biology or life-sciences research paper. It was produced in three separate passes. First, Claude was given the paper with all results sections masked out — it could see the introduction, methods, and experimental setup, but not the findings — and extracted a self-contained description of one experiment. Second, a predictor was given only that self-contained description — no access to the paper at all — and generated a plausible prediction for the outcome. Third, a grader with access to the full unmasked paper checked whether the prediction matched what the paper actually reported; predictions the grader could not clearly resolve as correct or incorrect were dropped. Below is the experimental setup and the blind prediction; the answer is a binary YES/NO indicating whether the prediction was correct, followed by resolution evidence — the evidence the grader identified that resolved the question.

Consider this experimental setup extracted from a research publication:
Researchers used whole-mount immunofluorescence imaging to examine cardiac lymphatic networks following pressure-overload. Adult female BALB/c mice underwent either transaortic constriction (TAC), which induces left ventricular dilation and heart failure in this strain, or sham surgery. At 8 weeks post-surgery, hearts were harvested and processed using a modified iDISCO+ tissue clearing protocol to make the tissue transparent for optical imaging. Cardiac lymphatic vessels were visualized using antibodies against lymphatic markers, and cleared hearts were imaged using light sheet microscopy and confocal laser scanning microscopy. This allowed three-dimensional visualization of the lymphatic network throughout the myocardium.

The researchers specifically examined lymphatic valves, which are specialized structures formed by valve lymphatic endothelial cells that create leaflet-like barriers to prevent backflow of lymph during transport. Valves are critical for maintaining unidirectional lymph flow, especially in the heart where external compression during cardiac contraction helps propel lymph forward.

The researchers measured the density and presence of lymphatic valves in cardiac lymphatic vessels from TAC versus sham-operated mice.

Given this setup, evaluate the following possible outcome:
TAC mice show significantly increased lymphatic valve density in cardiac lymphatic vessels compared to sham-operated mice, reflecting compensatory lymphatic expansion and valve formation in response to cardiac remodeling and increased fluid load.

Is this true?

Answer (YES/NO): NO